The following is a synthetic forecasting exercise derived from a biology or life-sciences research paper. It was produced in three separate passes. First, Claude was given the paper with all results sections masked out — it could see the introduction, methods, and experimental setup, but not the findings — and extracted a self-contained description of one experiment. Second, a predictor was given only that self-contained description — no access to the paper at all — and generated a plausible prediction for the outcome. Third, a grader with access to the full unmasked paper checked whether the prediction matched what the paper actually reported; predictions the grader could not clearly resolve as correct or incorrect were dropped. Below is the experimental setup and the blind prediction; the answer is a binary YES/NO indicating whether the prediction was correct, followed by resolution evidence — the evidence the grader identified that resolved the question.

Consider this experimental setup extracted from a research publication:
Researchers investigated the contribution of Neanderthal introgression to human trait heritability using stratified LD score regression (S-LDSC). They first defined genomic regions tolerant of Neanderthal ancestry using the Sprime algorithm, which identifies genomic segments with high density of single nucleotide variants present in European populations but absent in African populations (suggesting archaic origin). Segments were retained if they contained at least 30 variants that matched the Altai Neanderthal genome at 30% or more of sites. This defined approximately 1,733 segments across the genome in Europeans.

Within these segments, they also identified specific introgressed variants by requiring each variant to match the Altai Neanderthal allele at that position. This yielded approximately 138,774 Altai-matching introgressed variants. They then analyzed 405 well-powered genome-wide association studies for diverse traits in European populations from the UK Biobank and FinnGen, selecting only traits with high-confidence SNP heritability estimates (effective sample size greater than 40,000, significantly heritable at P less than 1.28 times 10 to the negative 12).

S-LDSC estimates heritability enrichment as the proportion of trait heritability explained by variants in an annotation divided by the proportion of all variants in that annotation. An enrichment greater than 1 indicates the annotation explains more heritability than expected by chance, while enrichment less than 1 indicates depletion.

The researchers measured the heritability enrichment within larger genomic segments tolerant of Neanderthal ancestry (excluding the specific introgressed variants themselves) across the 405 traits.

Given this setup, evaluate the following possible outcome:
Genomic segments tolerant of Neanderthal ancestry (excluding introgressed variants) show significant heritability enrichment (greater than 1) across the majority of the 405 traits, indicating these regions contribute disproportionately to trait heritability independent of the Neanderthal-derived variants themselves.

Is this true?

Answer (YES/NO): NO